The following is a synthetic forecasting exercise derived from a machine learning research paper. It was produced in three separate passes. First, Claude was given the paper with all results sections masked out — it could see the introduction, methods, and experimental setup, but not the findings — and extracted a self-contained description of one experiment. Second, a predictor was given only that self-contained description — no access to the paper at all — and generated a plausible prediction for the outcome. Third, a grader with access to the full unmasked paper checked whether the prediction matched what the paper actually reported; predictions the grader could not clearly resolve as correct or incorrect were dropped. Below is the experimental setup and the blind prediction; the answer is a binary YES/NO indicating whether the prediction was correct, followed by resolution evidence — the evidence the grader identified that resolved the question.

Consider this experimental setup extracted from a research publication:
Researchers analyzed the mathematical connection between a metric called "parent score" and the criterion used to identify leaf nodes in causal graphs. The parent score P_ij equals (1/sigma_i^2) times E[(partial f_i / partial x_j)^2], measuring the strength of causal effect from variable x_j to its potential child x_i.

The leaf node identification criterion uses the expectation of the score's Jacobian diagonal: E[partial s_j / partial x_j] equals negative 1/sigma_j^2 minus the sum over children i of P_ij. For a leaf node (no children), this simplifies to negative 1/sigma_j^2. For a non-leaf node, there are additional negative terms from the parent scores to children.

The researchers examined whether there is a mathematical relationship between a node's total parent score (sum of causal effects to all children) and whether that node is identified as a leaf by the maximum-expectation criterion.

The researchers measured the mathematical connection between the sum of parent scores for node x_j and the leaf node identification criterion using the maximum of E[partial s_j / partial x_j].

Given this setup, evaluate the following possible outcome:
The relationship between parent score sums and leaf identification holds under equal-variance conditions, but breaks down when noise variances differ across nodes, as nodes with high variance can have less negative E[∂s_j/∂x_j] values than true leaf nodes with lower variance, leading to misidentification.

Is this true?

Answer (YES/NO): NO